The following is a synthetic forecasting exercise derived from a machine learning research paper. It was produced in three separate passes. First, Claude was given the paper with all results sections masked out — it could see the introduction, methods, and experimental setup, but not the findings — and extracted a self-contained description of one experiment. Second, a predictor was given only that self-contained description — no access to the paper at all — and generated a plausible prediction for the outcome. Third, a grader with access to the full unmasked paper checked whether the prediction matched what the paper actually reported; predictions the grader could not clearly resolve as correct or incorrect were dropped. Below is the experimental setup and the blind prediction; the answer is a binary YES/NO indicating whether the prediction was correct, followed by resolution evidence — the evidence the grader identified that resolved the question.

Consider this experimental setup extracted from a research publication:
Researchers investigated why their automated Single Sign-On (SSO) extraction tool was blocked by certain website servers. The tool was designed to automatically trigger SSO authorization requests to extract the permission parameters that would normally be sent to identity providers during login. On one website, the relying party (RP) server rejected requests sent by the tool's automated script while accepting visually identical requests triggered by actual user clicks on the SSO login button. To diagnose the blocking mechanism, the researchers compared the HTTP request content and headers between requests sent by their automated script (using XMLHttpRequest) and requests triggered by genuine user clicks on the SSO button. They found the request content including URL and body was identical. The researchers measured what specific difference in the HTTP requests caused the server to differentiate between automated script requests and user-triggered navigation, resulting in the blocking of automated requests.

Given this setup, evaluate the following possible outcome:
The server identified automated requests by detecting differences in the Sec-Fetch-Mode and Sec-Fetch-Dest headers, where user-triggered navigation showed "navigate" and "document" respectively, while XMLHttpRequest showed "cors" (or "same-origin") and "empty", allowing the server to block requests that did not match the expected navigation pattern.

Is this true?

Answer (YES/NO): YES